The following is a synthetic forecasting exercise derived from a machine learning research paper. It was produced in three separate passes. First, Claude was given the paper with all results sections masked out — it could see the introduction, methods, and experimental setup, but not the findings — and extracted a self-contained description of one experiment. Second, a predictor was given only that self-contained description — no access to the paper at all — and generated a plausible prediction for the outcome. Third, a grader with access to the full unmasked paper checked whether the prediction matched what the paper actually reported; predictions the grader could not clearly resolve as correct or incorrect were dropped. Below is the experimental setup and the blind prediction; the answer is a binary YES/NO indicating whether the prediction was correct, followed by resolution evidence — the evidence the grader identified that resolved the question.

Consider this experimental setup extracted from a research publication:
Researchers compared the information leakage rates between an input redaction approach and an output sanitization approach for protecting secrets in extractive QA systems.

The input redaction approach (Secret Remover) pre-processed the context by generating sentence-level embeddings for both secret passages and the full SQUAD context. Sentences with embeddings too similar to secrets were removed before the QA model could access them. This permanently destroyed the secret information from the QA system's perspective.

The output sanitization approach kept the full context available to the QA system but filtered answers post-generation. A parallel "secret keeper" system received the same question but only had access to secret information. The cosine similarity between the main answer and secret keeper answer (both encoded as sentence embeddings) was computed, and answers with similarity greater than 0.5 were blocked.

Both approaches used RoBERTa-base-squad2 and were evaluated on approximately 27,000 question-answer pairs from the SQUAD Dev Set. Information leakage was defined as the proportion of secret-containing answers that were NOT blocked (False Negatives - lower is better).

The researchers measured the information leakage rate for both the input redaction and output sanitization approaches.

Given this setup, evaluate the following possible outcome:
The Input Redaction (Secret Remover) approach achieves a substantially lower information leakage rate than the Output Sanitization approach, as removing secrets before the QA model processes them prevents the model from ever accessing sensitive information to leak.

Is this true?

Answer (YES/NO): NO